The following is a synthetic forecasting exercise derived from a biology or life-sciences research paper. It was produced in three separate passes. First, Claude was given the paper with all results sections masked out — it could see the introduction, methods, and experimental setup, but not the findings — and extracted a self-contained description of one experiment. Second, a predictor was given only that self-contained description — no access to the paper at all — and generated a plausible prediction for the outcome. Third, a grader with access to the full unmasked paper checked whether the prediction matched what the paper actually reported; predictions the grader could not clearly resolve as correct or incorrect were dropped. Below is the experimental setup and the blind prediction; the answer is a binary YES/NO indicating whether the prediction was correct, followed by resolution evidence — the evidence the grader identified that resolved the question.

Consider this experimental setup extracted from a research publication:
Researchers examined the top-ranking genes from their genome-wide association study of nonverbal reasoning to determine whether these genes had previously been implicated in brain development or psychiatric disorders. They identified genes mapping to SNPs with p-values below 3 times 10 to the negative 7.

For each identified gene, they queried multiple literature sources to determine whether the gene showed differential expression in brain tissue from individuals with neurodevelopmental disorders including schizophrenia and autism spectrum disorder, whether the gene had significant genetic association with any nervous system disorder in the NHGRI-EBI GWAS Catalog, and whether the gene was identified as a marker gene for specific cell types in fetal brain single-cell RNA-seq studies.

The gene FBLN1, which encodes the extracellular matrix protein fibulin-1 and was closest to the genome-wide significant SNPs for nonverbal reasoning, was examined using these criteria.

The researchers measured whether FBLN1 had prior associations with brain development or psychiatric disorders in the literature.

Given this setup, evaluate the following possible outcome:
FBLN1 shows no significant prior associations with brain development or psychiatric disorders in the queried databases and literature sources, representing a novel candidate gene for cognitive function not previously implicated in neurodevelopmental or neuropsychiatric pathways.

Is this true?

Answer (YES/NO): NO